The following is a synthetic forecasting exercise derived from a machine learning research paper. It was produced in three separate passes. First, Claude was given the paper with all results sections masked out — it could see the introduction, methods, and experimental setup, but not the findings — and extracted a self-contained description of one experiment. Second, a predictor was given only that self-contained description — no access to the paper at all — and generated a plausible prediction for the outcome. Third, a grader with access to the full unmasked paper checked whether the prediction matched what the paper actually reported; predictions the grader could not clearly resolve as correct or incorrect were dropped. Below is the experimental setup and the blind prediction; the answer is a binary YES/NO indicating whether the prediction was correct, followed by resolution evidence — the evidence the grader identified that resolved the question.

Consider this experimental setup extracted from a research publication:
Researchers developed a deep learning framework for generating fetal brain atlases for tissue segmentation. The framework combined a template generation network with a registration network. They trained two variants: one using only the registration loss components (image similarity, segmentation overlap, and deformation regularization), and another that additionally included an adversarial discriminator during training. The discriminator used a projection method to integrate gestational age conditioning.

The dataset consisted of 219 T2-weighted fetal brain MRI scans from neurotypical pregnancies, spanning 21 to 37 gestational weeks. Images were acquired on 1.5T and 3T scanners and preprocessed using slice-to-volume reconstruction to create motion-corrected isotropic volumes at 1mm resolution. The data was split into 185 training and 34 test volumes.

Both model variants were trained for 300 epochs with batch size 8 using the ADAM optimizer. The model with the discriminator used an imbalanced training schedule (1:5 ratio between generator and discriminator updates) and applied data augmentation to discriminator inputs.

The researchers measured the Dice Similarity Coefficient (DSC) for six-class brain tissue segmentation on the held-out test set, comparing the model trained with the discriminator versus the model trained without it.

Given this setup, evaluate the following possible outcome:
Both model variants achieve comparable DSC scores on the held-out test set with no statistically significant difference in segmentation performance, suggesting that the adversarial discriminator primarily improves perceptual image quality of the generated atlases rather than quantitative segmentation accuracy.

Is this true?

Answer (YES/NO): NO